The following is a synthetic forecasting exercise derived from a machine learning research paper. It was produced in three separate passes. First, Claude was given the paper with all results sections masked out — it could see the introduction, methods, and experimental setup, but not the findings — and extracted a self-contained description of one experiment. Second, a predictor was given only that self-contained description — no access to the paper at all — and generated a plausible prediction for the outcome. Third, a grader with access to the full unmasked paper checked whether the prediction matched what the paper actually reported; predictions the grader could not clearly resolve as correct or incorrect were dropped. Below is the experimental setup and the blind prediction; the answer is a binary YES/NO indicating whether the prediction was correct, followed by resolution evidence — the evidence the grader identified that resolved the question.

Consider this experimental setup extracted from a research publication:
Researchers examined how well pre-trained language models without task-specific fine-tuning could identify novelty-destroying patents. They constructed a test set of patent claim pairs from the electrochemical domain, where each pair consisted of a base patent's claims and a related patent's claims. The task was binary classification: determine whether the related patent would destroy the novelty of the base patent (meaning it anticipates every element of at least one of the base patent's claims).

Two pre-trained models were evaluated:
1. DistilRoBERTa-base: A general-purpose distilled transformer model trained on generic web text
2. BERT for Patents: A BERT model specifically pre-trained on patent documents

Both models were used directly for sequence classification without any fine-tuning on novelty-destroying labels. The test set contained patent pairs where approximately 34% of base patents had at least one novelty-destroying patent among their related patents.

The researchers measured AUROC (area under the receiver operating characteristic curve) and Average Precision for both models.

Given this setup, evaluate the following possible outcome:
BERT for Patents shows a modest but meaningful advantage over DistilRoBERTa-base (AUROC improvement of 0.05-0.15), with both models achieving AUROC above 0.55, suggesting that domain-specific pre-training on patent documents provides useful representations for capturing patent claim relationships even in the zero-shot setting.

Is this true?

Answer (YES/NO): NO